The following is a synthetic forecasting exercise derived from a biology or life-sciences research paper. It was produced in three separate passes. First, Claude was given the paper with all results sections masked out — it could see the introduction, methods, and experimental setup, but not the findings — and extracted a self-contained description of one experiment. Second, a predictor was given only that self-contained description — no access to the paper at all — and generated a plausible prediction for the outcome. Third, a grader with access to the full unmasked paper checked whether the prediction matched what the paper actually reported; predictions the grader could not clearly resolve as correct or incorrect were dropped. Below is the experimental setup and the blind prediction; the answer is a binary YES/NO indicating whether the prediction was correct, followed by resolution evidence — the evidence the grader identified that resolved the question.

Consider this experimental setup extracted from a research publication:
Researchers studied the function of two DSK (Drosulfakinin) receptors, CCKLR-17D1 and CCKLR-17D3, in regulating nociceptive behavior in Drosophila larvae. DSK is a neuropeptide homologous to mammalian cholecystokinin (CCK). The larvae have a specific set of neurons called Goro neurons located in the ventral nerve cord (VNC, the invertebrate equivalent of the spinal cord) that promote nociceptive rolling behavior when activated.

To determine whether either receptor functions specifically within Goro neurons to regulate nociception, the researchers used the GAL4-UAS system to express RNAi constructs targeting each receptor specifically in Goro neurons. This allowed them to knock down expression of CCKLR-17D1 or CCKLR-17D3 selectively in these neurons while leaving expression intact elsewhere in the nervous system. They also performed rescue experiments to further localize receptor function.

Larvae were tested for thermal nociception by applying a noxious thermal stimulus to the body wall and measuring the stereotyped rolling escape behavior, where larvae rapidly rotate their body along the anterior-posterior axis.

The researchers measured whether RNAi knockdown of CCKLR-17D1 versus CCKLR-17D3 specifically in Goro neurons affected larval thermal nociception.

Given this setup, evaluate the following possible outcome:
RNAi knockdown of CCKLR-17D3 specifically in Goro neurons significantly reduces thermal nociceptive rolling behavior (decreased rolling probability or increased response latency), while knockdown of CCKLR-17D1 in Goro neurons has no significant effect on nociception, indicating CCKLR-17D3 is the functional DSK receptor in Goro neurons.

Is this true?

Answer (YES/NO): NO